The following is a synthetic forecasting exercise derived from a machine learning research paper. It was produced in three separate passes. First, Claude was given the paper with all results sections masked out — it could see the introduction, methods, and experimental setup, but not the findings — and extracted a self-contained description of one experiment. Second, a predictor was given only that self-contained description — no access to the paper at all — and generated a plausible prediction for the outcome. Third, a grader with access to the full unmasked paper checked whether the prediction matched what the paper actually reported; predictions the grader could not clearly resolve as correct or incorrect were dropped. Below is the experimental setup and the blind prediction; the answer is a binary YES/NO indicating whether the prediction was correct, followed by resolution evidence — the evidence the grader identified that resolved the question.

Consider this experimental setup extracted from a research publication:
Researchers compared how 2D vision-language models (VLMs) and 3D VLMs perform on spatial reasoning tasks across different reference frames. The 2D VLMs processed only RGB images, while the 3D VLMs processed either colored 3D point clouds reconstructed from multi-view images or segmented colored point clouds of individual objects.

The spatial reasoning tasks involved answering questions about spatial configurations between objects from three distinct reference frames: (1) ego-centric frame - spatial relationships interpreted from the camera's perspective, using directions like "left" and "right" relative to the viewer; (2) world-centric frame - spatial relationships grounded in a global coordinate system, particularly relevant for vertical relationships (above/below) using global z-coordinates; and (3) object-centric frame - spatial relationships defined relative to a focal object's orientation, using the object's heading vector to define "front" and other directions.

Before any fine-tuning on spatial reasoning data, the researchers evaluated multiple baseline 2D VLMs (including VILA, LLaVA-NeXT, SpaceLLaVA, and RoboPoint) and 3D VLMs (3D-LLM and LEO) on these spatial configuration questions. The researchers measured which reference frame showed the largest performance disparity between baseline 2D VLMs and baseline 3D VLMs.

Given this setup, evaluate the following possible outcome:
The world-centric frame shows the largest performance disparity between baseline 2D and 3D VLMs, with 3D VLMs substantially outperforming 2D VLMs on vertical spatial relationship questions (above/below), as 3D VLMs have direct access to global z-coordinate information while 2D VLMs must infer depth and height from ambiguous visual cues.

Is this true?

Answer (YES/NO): YES